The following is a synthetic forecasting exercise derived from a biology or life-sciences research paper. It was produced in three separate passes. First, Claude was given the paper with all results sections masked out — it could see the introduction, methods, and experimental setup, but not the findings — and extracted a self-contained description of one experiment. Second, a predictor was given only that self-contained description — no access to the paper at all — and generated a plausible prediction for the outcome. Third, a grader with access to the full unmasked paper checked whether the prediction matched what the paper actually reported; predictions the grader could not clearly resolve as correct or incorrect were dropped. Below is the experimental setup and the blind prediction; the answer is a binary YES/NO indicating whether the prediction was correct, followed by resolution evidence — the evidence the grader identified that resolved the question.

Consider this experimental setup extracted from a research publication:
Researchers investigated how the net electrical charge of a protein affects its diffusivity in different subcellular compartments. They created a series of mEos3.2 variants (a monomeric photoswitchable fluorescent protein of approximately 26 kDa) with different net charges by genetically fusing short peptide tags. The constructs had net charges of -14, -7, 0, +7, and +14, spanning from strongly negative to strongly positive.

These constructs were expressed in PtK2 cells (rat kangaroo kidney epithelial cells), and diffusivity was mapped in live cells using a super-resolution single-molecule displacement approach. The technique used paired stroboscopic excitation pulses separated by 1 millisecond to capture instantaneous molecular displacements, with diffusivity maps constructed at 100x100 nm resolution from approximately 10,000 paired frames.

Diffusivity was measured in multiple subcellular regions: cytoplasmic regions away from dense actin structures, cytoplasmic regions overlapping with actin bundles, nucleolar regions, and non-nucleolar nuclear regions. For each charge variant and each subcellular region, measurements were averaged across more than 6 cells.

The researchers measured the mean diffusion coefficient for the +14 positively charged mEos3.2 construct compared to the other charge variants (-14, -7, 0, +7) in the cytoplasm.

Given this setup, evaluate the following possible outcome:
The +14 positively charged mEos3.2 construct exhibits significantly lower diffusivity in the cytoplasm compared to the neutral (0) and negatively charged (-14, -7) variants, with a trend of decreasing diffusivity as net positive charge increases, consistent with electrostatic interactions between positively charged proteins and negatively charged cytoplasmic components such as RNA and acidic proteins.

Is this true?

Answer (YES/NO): YES